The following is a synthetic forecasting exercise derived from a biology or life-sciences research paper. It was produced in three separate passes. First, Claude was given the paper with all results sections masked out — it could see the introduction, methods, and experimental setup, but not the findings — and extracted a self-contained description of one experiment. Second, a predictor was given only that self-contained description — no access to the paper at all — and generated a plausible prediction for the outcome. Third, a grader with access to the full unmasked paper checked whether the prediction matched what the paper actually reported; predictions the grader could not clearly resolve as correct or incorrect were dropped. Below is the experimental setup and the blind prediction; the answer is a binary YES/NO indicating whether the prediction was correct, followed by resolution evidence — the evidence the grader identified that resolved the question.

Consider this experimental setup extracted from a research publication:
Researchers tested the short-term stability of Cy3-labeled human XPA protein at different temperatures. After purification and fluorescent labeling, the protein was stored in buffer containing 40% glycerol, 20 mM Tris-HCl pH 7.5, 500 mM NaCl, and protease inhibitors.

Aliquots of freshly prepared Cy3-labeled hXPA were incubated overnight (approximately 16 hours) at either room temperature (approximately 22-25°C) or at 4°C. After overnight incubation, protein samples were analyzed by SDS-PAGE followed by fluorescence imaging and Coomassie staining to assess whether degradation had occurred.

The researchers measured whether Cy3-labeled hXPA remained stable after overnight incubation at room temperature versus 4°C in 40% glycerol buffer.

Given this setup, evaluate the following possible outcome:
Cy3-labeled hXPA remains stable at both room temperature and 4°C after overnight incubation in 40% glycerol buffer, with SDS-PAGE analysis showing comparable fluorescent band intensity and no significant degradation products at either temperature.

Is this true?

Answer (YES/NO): YES